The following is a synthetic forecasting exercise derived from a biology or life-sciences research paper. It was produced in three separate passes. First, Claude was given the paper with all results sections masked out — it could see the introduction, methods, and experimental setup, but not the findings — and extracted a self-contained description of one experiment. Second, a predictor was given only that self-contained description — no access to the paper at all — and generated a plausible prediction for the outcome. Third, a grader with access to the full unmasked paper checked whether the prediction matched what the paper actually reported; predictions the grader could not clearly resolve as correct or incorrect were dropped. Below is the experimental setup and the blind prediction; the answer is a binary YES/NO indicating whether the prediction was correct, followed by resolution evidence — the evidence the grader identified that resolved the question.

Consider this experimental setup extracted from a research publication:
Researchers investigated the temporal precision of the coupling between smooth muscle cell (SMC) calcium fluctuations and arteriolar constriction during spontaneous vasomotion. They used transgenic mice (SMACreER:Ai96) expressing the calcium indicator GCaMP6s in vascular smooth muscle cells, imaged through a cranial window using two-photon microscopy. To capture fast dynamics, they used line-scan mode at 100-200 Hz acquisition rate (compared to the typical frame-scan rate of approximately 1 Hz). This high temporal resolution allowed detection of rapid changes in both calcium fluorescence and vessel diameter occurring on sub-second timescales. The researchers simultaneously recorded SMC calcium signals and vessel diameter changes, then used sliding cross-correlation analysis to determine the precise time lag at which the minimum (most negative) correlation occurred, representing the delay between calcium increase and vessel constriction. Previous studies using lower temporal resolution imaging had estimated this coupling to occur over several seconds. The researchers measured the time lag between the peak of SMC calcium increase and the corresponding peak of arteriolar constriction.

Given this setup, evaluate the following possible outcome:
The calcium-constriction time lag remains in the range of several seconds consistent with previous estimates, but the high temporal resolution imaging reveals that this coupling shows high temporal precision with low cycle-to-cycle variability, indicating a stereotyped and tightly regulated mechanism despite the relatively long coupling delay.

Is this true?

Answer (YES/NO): NO